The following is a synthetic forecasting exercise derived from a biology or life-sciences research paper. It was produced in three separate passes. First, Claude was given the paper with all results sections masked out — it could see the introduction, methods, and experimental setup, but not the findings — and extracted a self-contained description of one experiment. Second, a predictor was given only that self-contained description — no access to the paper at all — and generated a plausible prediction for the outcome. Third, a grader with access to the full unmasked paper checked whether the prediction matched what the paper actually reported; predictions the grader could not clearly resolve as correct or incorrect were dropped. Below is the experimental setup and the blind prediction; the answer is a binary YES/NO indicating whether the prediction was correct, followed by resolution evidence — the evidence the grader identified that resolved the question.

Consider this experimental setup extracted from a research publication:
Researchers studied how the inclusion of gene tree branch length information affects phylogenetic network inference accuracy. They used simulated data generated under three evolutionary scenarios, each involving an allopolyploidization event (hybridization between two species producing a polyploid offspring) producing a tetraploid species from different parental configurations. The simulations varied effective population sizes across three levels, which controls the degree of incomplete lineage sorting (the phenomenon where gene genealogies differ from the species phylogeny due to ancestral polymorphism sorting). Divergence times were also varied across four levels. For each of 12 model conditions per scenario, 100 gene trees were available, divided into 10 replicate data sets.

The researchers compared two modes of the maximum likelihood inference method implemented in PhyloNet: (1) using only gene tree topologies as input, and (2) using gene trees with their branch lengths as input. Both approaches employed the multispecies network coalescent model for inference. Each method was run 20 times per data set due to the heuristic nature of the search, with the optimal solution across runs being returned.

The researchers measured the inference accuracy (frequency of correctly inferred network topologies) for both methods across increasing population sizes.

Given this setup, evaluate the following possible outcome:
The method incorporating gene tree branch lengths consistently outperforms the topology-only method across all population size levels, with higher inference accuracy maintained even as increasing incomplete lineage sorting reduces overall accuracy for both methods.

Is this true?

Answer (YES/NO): NO